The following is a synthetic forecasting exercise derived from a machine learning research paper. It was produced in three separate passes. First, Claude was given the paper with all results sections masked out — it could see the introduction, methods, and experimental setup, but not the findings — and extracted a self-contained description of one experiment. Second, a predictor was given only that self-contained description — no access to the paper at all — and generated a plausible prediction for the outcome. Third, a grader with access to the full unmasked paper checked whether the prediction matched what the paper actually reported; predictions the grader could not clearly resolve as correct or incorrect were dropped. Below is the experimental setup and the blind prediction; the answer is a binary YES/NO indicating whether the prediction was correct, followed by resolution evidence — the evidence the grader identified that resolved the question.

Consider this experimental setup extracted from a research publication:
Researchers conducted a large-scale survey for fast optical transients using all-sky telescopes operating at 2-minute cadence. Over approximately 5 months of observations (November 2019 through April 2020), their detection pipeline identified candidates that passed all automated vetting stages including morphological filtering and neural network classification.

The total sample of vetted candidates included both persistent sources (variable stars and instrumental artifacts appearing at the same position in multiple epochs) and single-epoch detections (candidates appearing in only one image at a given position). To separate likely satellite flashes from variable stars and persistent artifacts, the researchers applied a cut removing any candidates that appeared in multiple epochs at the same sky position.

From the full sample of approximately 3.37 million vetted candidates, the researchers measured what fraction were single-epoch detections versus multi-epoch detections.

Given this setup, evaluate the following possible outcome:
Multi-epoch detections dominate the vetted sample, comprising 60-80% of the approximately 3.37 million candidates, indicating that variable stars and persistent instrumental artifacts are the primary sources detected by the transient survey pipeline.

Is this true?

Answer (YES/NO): NO